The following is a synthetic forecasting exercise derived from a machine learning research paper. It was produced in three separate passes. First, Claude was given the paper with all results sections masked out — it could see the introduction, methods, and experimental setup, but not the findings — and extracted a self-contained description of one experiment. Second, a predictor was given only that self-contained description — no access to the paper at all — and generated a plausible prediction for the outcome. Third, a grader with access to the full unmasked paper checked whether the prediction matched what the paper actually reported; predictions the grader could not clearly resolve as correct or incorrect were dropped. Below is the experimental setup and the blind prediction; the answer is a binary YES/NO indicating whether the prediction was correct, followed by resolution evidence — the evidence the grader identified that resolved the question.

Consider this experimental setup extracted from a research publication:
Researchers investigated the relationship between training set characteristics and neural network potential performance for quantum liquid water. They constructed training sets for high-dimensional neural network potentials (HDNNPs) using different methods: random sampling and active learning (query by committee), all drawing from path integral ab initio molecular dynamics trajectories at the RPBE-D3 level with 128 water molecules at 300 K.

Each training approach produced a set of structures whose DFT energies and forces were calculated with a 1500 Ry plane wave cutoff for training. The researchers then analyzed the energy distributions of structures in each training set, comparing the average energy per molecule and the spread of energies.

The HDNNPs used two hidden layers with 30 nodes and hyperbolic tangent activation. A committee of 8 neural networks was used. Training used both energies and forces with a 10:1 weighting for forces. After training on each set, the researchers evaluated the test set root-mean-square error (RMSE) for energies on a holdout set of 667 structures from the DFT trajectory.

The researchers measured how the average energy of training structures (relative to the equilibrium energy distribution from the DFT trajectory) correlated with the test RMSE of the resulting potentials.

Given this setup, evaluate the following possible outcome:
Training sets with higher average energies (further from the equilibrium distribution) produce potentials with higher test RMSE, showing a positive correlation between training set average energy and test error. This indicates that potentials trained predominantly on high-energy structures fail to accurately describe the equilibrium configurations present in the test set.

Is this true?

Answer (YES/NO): NO